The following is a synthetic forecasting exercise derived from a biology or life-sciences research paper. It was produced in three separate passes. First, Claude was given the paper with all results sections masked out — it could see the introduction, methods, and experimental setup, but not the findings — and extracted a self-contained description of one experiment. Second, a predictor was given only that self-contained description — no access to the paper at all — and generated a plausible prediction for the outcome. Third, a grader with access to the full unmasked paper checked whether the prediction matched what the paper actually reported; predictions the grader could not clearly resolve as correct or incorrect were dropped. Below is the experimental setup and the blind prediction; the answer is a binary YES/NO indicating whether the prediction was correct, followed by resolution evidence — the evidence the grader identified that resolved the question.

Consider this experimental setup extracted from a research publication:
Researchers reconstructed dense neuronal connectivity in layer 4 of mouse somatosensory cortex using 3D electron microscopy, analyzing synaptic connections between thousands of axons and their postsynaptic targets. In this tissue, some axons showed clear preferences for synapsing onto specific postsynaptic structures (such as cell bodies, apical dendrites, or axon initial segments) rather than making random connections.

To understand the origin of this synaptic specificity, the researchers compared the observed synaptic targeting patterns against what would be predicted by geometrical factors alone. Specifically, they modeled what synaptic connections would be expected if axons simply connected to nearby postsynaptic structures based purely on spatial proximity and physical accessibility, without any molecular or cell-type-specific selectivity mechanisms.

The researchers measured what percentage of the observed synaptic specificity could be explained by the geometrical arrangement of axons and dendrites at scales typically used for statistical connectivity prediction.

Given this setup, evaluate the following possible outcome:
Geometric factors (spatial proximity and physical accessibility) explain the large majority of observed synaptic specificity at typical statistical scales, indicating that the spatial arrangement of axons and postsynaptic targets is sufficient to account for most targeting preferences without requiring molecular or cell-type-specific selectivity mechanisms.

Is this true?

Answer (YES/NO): NO